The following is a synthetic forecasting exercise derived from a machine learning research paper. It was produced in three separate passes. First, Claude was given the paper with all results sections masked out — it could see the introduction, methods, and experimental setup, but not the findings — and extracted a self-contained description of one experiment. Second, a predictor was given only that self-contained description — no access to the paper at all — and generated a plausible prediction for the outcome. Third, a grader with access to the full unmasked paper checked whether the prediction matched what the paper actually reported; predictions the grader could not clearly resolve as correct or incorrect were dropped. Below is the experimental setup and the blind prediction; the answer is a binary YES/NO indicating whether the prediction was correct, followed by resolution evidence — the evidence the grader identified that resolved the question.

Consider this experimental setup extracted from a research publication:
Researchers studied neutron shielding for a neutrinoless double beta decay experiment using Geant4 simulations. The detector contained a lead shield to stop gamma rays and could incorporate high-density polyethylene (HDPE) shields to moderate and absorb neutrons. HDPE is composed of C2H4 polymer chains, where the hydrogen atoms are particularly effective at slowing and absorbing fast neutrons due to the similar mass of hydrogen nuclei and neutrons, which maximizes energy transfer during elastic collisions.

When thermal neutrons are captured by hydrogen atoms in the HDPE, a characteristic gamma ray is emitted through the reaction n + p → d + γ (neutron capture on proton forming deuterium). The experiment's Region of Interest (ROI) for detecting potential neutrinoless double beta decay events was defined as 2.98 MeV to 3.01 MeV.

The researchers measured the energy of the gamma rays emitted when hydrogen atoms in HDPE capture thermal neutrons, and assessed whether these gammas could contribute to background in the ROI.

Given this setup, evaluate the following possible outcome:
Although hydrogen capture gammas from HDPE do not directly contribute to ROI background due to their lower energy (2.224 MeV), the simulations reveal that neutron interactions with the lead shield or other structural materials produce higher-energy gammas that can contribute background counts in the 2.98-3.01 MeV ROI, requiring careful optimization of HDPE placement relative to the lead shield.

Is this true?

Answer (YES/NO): YES